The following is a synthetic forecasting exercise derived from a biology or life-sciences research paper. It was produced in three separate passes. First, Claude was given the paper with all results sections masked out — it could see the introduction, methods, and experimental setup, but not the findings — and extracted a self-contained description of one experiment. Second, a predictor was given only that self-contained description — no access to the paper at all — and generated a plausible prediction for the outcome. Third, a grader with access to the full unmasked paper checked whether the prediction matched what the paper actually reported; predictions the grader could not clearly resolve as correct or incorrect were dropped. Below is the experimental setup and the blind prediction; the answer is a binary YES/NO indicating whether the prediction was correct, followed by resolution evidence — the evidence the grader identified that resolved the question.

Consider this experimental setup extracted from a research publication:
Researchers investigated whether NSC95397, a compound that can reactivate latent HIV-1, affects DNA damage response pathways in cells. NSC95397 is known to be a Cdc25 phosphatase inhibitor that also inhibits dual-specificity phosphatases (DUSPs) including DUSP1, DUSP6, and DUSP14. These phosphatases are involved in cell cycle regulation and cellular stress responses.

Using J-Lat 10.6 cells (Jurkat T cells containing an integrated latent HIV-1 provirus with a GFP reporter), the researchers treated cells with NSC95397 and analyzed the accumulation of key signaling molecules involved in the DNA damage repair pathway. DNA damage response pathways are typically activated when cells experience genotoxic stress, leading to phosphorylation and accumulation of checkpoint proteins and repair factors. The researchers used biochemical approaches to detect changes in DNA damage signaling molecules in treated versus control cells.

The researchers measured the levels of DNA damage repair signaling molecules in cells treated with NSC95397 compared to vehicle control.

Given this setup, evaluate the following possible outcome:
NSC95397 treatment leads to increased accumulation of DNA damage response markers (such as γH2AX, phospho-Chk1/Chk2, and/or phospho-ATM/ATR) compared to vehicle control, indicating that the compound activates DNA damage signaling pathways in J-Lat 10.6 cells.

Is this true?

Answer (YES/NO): NO